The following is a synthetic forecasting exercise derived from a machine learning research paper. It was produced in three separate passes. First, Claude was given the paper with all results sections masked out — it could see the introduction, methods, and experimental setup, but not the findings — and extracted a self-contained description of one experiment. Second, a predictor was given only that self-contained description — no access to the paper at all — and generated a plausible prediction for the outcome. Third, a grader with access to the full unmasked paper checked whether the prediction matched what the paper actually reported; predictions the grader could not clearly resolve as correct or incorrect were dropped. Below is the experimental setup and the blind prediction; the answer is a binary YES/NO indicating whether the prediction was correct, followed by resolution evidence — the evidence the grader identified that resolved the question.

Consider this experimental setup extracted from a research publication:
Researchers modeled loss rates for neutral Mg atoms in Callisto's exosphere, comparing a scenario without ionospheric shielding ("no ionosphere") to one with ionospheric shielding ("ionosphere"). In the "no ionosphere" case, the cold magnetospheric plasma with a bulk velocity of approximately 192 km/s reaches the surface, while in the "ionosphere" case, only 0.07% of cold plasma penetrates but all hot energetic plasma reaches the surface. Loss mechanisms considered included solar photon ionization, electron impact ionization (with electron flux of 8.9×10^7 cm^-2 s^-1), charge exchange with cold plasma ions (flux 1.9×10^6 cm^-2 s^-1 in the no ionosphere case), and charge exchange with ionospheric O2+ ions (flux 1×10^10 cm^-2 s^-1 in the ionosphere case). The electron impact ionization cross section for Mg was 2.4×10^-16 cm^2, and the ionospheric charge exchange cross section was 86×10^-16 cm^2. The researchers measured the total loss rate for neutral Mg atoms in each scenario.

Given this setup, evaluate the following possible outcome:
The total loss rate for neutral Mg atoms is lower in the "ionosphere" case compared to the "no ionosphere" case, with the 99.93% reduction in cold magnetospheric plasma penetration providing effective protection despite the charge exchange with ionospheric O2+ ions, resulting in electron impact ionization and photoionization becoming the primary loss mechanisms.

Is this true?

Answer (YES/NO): NO